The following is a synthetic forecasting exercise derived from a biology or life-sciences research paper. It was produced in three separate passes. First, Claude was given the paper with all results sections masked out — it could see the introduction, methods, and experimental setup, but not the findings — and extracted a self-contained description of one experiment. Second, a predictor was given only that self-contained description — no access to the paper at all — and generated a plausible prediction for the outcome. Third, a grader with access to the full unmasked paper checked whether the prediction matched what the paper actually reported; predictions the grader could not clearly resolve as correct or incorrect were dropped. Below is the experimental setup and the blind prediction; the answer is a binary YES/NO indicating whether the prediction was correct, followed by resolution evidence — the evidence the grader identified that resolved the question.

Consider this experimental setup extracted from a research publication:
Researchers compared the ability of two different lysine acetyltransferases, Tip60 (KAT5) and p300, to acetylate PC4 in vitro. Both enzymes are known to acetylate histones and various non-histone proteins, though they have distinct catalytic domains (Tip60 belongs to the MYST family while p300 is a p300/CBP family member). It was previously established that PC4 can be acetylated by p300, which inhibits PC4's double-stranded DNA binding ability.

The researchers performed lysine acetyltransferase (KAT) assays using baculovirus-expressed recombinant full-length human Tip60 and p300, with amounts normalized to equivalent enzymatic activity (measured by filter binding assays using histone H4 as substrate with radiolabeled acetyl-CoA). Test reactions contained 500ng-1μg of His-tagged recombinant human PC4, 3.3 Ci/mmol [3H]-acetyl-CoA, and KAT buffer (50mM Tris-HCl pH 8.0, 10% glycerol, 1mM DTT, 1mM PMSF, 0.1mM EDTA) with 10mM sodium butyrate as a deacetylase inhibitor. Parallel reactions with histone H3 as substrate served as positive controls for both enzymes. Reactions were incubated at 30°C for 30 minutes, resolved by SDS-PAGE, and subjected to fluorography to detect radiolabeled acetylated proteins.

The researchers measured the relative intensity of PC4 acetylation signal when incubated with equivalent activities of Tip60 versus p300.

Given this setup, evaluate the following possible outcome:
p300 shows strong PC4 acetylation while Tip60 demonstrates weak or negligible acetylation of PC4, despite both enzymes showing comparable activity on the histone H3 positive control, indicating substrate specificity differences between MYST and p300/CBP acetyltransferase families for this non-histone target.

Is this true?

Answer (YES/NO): NO